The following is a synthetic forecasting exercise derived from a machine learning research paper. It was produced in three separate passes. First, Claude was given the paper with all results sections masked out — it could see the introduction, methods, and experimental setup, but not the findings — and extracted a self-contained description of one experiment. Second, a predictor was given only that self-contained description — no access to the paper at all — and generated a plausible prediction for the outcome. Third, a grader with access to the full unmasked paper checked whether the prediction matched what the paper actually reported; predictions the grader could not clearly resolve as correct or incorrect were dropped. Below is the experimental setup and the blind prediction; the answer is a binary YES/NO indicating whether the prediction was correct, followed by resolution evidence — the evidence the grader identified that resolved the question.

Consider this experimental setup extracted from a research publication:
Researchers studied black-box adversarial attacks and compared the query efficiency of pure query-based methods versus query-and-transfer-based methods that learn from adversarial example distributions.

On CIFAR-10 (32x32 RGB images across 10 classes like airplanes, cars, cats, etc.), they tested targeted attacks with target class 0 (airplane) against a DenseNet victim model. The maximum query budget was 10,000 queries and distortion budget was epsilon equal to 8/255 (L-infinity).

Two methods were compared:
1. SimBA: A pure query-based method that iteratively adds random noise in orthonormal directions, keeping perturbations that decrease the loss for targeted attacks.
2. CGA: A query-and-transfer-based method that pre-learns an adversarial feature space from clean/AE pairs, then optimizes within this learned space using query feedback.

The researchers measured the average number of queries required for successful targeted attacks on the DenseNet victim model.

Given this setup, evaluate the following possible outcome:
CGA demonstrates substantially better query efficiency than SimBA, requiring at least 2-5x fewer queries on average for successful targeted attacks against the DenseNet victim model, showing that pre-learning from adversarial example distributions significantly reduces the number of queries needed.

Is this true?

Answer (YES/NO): NO